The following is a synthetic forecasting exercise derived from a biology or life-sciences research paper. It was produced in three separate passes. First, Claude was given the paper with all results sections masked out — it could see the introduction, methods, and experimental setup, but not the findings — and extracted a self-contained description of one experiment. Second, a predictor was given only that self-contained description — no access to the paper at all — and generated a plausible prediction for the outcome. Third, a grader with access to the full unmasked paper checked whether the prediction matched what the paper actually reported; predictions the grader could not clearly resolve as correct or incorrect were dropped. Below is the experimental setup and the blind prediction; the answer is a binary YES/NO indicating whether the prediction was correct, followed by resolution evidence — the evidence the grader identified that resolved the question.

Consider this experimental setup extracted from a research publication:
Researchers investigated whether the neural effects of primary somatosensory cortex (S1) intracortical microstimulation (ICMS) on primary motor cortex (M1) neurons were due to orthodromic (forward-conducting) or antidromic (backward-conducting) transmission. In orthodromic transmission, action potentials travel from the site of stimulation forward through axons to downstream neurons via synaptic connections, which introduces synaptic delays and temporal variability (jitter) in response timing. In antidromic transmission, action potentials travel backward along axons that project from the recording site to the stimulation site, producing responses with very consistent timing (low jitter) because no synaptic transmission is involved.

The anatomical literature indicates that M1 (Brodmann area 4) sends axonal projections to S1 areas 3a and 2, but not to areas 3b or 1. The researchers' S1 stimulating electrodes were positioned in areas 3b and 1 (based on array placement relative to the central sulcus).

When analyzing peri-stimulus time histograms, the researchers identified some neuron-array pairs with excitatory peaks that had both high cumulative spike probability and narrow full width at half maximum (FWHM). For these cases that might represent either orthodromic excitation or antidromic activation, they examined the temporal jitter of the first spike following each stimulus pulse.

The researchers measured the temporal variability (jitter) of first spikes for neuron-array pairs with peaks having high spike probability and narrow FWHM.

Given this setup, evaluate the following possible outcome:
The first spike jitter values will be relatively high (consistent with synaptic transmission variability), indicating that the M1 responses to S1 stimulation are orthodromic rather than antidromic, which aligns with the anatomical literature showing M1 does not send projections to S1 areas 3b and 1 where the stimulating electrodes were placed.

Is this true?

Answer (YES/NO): YES